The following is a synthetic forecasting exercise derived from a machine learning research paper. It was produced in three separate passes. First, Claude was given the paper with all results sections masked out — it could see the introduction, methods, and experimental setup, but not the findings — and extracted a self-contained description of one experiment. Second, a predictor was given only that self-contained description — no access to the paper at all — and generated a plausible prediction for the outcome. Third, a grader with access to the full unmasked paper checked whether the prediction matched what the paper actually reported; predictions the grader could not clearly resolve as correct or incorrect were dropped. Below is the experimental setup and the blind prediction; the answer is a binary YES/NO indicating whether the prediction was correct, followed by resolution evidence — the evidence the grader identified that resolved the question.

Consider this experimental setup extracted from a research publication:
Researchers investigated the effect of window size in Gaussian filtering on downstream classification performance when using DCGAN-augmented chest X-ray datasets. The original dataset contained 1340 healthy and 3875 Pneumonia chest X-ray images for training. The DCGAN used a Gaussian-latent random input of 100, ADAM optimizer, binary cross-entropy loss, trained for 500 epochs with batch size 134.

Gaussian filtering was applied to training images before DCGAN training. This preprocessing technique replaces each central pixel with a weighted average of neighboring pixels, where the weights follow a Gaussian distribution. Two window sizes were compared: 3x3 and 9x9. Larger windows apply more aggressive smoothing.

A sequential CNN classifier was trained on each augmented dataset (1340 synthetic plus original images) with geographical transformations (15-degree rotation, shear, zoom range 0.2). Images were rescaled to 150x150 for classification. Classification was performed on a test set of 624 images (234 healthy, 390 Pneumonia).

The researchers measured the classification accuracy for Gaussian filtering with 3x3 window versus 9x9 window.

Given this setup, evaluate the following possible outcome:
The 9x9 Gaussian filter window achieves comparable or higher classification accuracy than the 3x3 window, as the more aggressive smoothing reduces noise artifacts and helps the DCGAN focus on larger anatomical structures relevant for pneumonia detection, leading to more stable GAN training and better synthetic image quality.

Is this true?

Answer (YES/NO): YES